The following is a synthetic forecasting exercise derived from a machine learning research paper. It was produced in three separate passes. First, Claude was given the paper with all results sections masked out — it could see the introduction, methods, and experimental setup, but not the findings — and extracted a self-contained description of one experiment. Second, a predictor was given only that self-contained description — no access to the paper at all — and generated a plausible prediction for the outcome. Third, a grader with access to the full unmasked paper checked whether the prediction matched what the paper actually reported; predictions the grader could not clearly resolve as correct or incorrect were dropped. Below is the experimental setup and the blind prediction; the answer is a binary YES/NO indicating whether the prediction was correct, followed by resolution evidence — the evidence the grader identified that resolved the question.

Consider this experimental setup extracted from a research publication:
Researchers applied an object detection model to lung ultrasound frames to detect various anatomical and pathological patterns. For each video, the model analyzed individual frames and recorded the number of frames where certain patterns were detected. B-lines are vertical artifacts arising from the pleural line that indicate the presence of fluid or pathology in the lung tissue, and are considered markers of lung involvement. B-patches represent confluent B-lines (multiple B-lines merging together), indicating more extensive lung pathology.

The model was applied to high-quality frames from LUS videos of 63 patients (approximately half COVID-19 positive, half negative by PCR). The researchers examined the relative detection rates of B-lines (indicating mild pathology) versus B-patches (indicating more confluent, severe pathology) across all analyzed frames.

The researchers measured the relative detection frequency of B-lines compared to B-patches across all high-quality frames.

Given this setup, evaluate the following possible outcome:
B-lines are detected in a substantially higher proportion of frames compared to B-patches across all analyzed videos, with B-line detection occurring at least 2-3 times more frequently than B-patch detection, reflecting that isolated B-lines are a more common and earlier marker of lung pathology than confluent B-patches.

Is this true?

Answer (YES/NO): NO